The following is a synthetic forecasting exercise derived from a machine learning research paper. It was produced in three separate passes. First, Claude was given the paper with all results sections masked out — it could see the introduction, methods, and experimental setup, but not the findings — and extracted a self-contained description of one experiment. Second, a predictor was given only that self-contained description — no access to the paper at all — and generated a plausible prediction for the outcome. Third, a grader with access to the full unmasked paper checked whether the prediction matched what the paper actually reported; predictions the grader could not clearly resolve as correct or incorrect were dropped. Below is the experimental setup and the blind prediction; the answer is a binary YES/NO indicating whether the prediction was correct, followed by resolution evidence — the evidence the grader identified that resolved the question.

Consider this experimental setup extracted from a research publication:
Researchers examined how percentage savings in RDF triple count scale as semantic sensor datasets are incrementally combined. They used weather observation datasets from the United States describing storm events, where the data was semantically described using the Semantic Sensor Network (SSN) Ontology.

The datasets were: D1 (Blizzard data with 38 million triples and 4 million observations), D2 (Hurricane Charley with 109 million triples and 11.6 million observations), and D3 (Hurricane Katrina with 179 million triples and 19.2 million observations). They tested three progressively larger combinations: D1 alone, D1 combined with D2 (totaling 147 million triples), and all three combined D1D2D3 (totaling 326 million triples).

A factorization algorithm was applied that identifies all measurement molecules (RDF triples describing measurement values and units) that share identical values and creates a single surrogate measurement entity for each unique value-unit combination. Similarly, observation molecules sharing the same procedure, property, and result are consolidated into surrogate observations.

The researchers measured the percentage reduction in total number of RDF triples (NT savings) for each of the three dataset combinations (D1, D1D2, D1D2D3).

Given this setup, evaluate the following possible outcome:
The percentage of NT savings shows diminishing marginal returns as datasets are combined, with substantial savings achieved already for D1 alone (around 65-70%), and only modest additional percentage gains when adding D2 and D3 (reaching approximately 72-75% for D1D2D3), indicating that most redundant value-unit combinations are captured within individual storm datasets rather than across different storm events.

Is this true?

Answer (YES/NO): NO